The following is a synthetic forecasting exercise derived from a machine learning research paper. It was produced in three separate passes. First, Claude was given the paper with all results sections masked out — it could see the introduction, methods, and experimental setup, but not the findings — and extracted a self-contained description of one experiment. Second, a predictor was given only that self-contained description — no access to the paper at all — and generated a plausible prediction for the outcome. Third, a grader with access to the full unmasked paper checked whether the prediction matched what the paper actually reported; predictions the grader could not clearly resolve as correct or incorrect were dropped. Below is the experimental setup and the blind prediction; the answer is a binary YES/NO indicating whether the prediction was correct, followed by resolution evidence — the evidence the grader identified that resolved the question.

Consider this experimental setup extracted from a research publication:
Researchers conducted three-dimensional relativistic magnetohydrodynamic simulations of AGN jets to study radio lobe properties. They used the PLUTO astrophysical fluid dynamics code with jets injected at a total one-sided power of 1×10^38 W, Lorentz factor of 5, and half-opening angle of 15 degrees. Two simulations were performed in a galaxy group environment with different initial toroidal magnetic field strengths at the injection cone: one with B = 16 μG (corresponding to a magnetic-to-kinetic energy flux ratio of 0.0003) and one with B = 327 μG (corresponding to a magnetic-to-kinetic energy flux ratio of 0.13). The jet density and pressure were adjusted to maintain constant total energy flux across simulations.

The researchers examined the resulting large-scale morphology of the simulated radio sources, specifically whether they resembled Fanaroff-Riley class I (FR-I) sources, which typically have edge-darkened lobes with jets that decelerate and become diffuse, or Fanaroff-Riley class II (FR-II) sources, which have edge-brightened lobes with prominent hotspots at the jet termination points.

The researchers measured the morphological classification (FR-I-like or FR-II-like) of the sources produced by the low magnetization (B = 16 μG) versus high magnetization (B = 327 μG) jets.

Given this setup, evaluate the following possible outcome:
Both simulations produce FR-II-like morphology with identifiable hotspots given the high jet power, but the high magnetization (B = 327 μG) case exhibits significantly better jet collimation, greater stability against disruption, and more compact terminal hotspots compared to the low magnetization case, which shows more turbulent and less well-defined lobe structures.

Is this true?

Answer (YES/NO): NO